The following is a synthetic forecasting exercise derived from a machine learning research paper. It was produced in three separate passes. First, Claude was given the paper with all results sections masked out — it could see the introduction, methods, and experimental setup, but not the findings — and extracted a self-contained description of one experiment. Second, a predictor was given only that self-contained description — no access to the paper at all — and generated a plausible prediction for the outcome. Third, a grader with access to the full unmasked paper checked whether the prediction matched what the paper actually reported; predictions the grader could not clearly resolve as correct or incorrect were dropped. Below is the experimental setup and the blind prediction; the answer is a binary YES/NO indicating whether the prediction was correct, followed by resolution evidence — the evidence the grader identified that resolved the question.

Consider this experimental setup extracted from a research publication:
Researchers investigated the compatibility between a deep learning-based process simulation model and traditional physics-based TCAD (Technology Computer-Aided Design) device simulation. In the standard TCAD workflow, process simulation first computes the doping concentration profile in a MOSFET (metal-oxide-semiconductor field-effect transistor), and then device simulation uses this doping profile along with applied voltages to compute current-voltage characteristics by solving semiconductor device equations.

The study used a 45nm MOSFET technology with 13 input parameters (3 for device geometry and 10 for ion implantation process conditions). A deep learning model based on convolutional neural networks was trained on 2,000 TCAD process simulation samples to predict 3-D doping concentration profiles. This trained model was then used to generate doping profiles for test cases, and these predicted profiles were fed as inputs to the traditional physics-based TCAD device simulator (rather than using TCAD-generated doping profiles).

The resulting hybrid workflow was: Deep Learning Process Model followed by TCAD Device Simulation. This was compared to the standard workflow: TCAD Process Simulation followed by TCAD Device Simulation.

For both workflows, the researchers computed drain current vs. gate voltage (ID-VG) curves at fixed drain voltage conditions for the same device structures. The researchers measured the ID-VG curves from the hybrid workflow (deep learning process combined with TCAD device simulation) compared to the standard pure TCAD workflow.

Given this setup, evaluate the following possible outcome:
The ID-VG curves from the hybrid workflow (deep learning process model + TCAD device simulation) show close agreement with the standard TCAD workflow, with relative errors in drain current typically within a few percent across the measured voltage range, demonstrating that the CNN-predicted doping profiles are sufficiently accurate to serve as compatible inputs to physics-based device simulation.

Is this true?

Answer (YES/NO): YES